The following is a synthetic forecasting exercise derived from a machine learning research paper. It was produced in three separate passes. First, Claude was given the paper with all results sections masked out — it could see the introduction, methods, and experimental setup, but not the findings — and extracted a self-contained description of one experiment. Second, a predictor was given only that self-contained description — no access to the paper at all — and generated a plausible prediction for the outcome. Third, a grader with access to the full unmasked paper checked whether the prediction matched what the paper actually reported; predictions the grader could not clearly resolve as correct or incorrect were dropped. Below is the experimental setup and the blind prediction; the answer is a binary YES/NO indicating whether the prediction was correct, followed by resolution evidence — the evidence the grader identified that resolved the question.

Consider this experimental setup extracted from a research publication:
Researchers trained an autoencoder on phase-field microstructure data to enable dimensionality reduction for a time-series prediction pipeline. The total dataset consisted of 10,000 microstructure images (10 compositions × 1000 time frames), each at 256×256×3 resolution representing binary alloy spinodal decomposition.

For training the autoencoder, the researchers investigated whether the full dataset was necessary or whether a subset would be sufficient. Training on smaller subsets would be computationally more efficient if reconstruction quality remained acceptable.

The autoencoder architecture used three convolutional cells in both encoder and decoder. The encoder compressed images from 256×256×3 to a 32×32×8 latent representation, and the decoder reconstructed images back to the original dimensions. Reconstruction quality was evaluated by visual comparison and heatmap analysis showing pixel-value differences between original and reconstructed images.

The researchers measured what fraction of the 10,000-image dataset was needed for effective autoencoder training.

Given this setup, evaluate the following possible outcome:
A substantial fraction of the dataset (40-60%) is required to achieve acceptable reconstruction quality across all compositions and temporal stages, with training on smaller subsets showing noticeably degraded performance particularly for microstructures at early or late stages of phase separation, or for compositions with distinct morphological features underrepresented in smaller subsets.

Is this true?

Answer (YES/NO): NO